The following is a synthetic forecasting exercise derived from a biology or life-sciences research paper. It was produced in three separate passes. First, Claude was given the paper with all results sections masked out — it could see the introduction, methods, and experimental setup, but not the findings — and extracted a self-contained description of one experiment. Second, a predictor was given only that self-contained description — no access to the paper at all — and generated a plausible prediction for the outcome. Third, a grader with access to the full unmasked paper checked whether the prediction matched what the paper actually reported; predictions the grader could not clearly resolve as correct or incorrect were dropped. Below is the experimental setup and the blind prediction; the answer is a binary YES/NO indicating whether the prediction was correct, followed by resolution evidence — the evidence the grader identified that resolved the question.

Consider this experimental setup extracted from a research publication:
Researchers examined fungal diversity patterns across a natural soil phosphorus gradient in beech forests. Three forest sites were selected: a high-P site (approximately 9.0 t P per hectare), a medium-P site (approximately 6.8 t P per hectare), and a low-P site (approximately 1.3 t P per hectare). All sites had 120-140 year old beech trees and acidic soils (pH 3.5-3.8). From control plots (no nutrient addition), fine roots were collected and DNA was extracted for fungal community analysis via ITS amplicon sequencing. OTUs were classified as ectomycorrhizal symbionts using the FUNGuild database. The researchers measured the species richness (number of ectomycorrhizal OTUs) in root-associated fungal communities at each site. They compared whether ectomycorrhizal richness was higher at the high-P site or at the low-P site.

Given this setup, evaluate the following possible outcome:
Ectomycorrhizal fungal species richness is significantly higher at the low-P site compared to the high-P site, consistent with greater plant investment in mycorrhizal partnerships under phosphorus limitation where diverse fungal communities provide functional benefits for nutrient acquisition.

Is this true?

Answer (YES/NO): NO